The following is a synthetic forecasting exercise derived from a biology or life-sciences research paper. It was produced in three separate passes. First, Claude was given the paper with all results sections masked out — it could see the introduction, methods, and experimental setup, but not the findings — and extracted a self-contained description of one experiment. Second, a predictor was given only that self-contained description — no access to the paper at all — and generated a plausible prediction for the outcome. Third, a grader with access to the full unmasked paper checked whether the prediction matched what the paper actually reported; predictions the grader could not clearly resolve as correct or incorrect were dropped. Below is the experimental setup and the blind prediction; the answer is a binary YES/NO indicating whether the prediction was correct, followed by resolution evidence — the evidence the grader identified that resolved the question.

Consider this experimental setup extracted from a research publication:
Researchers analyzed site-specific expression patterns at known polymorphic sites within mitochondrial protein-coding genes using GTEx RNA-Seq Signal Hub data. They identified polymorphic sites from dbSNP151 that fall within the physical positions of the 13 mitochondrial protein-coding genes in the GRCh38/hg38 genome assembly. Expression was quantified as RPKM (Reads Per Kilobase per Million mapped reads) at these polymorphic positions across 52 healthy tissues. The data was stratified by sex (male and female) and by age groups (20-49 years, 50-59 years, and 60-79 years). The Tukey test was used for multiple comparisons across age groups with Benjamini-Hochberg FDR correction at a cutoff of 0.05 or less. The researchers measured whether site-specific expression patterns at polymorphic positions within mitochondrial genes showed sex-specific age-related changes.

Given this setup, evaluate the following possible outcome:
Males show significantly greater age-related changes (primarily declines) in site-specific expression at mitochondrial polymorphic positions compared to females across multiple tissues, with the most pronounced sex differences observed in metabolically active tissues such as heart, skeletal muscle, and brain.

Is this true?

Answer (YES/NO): NO